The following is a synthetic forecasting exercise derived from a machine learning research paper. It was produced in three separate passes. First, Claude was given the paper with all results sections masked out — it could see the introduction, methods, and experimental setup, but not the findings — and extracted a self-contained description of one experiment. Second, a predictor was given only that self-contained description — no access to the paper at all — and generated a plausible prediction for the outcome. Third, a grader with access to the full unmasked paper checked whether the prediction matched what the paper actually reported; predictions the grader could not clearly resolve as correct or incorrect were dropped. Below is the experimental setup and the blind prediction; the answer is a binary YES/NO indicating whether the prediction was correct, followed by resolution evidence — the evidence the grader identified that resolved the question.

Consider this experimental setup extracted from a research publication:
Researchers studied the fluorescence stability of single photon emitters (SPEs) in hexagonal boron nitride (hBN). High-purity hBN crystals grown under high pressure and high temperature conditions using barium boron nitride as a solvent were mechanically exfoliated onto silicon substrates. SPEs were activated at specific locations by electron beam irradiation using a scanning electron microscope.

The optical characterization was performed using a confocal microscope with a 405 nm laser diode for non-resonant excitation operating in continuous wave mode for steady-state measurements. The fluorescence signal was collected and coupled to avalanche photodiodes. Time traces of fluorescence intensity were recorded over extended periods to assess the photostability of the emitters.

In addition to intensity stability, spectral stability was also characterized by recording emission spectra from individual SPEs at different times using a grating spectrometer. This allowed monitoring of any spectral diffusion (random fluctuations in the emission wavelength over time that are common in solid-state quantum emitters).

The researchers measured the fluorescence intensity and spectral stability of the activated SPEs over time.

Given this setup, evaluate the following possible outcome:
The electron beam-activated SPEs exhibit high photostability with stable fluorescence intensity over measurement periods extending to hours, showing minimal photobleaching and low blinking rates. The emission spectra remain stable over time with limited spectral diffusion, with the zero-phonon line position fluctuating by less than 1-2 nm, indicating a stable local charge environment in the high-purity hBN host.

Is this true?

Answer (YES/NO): YES